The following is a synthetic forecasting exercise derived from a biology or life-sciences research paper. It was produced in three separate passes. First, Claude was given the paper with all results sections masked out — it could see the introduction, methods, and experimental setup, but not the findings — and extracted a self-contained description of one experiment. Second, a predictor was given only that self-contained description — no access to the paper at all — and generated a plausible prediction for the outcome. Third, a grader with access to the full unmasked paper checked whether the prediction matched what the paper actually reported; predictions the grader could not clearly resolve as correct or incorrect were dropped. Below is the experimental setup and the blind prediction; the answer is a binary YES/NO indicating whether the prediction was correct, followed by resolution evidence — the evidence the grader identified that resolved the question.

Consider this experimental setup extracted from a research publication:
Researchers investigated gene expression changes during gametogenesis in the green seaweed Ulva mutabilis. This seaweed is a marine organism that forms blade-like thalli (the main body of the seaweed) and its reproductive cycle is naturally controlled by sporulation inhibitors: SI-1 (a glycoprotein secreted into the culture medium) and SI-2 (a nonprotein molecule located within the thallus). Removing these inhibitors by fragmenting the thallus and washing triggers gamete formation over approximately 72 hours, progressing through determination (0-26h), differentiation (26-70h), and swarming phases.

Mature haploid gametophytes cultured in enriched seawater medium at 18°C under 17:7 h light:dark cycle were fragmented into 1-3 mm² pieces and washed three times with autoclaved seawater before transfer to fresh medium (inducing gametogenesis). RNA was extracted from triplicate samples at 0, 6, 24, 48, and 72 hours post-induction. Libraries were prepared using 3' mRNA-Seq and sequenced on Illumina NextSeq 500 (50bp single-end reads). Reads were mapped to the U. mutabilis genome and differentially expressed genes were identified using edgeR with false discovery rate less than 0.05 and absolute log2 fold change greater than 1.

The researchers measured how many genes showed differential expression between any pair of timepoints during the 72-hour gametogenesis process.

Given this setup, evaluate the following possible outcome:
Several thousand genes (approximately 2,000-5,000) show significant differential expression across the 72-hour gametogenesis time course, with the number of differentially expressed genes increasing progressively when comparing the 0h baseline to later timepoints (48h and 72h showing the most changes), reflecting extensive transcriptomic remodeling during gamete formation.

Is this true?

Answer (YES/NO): NO